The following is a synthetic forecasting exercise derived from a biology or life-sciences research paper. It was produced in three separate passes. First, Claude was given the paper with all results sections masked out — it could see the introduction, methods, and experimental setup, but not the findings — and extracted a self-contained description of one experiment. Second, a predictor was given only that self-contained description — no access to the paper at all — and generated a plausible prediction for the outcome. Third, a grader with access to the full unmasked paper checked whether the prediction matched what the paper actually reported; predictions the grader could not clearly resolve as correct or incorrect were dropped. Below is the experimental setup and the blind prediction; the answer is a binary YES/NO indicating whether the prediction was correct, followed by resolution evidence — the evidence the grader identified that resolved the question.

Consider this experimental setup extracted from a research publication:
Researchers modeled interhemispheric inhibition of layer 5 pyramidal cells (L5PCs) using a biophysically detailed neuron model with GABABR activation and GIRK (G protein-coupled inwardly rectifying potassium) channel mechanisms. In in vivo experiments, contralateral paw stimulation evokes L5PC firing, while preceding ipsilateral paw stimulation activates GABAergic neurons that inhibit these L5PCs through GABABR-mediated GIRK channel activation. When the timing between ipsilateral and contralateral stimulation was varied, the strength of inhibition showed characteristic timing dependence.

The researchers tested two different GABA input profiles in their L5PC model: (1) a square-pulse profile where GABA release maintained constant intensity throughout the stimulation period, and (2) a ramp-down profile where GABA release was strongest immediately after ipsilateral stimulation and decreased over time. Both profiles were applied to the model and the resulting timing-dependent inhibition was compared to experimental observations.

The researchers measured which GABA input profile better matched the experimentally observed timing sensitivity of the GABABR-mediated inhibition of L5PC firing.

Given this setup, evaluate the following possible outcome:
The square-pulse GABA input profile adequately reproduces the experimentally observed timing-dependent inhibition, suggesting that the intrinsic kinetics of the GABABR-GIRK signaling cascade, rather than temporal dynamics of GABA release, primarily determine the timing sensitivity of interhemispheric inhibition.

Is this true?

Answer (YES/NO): NO